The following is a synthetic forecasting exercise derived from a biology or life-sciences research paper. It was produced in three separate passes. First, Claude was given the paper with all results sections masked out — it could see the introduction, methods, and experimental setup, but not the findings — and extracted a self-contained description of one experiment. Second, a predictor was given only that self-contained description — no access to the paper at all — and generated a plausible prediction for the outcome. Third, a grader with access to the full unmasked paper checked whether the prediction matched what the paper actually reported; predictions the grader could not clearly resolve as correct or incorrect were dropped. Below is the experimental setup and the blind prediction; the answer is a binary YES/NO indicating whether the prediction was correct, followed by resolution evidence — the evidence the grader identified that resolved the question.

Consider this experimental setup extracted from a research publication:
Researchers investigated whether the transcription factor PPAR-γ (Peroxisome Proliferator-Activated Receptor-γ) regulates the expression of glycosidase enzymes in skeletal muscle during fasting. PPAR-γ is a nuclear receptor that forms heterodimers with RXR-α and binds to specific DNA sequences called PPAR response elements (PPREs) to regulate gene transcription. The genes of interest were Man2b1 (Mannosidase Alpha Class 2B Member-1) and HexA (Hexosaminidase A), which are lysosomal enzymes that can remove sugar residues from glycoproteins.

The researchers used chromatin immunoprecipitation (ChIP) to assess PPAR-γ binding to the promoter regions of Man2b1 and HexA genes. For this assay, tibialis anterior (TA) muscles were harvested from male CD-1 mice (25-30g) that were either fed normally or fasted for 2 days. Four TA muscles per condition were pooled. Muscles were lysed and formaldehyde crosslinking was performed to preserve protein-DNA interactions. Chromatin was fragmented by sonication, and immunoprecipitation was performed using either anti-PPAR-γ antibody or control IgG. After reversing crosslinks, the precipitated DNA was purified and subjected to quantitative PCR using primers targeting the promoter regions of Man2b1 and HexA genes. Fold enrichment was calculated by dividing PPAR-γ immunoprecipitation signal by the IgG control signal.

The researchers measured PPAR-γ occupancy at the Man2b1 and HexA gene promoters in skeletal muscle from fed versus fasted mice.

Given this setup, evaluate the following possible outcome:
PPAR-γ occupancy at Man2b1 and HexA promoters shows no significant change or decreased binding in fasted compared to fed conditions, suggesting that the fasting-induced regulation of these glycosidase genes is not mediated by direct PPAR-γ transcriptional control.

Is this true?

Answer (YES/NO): NO